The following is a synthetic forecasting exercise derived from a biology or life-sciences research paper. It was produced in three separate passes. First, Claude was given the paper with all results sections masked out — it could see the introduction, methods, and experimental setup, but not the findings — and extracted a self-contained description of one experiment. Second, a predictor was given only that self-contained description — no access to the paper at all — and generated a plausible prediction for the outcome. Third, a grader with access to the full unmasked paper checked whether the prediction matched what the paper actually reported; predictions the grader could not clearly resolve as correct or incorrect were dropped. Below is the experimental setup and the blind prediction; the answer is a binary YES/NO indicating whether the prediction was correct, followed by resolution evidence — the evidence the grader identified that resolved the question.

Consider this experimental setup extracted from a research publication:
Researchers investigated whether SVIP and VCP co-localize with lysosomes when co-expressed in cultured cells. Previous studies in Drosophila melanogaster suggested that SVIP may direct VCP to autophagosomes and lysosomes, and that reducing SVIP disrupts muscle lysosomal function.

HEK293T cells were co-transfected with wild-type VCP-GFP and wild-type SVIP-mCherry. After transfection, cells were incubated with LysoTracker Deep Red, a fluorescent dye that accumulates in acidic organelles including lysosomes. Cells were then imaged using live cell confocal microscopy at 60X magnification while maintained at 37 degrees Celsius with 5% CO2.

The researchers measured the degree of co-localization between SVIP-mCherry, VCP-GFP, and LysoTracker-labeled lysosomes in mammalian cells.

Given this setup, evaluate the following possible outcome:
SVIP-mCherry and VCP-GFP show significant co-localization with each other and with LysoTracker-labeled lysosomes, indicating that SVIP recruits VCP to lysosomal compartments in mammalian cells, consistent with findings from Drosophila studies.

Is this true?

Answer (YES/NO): YES